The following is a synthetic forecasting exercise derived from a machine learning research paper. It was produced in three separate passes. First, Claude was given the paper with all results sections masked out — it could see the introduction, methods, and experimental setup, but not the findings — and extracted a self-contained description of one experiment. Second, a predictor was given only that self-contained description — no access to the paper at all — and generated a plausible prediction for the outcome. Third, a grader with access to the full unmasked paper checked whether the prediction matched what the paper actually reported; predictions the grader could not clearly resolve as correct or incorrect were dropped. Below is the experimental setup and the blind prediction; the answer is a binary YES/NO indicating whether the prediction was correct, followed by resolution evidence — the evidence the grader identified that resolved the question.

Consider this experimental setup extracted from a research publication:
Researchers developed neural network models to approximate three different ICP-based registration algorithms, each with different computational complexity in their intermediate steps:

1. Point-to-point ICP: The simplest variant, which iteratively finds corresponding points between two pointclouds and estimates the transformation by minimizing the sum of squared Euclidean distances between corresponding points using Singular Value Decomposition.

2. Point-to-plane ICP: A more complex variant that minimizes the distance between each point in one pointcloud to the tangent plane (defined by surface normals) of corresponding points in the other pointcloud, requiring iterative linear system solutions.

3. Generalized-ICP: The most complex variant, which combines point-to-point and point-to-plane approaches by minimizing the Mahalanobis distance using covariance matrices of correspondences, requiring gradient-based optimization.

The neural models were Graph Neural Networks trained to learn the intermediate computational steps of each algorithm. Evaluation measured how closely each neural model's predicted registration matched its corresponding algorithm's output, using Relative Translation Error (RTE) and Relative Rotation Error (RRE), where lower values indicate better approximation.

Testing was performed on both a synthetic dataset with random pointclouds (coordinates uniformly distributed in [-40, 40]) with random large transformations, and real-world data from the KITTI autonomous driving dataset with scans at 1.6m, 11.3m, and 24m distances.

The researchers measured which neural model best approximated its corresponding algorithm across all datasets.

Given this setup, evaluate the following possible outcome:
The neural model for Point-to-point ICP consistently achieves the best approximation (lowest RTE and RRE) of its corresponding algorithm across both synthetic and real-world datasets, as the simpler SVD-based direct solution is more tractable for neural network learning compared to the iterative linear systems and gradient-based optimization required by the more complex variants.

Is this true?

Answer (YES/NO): YES